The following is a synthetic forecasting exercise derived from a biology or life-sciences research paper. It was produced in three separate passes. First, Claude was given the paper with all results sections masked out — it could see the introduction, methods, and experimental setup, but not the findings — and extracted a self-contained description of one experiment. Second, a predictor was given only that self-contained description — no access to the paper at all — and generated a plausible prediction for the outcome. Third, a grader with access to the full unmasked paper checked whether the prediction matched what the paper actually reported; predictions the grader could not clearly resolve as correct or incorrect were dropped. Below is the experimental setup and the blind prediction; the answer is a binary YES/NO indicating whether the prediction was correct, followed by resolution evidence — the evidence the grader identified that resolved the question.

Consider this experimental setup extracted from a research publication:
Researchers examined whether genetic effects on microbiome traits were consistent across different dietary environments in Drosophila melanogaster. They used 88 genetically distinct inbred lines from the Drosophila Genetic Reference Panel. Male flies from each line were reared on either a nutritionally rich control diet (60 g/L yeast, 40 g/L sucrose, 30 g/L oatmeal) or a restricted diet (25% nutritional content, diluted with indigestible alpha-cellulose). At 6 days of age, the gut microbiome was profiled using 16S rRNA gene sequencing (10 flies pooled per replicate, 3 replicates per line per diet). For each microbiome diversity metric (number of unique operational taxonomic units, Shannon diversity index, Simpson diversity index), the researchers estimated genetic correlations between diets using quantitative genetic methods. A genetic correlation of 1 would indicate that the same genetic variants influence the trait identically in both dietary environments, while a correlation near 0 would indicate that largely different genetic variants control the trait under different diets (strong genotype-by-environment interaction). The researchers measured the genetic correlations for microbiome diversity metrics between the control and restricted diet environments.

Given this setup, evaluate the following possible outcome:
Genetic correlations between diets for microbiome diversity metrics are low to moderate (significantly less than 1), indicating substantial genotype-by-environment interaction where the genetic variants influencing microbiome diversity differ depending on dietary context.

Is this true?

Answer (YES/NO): NO